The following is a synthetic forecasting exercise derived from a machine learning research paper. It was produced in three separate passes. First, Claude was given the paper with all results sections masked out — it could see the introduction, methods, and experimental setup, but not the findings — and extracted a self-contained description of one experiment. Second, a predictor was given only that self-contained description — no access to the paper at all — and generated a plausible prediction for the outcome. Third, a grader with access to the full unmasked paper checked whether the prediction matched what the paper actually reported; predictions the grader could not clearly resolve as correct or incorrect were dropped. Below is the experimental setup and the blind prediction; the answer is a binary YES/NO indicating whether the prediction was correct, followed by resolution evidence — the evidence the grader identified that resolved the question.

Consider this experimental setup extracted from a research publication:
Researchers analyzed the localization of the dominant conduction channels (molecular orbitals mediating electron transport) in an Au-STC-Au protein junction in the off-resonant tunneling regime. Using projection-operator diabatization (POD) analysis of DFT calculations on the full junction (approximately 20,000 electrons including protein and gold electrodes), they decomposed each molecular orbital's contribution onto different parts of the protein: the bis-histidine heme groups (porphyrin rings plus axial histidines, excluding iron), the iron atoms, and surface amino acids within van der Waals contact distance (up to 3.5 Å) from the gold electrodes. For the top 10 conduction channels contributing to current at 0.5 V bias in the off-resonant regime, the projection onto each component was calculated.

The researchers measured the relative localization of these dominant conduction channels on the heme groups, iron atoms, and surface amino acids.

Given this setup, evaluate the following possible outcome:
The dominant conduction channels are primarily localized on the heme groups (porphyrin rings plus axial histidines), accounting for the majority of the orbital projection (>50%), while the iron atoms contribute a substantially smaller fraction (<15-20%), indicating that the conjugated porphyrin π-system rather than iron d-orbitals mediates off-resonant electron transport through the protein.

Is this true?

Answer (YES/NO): NO